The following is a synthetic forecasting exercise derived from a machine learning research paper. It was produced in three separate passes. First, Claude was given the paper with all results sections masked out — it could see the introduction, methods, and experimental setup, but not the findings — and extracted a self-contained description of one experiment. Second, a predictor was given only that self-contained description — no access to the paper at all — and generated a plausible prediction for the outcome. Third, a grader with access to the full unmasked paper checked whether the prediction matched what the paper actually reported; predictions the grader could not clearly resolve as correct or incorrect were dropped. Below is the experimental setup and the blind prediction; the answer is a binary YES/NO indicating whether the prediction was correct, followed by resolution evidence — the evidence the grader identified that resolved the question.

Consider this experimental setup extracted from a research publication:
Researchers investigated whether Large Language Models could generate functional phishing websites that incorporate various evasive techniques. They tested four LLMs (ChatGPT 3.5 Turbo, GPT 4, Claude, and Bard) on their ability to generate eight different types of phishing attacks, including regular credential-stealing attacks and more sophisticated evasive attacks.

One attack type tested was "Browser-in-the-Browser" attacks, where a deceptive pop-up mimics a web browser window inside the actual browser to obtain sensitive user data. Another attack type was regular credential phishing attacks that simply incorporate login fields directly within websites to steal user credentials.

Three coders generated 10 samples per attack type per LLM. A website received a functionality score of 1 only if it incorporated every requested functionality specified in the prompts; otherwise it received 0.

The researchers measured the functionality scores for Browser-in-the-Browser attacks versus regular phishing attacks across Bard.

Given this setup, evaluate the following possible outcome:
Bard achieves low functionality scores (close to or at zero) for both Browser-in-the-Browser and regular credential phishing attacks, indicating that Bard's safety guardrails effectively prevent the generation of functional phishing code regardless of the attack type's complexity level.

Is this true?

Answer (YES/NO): NO